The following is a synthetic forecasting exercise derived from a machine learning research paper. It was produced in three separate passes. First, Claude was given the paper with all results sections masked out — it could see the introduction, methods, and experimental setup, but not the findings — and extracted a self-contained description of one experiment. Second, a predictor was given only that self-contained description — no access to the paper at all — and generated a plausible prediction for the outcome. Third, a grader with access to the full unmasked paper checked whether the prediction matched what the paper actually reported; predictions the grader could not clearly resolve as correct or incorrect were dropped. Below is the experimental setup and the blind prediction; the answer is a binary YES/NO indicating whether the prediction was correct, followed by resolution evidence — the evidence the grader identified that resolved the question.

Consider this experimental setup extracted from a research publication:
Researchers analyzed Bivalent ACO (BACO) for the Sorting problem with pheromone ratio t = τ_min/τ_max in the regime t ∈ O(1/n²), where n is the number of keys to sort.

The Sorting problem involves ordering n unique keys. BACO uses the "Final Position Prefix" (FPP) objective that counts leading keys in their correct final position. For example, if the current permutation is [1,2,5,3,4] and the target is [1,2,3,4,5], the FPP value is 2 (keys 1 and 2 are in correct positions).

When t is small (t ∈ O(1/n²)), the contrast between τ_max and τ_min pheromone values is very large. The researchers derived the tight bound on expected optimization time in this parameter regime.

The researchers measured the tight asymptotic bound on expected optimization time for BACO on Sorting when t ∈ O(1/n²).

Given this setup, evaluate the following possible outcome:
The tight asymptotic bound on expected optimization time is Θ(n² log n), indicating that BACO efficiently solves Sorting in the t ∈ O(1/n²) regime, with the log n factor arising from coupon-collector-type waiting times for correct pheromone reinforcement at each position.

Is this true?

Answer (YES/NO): NO